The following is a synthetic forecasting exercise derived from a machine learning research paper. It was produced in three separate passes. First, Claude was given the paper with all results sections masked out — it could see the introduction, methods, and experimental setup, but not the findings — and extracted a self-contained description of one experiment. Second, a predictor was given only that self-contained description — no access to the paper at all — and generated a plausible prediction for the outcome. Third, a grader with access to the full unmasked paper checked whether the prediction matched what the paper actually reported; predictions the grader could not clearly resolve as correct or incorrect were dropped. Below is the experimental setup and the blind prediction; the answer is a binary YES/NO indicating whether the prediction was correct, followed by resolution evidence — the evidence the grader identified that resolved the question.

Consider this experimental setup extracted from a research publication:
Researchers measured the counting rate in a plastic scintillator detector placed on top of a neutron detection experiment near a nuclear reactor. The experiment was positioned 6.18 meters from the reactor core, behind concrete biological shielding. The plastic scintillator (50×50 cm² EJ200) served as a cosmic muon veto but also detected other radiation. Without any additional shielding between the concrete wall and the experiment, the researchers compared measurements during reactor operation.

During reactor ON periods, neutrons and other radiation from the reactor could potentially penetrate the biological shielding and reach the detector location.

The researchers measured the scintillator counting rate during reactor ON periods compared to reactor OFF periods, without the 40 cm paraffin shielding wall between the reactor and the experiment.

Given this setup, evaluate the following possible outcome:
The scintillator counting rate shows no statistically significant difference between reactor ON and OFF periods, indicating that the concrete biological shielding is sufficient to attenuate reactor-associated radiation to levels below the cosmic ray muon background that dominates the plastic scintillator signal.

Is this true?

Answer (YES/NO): NO